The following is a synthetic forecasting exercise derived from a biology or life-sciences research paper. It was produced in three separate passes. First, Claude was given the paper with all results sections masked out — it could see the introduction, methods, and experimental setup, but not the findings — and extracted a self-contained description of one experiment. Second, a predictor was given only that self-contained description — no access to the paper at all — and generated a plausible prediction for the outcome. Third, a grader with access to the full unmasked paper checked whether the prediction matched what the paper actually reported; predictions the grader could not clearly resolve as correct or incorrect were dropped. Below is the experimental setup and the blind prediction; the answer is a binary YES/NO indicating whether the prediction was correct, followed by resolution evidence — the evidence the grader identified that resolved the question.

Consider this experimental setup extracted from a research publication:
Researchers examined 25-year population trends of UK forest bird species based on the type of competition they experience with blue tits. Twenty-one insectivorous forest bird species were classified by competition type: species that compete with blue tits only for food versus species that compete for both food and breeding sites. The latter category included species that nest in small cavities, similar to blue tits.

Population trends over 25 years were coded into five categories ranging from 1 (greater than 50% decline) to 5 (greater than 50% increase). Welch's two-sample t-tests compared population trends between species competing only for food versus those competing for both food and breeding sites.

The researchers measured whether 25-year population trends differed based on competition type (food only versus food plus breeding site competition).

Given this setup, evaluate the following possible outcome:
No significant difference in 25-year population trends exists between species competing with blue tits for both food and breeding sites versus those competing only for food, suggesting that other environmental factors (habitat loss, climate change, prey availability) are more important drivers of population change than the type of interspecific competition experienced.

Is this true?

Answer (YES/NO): NO